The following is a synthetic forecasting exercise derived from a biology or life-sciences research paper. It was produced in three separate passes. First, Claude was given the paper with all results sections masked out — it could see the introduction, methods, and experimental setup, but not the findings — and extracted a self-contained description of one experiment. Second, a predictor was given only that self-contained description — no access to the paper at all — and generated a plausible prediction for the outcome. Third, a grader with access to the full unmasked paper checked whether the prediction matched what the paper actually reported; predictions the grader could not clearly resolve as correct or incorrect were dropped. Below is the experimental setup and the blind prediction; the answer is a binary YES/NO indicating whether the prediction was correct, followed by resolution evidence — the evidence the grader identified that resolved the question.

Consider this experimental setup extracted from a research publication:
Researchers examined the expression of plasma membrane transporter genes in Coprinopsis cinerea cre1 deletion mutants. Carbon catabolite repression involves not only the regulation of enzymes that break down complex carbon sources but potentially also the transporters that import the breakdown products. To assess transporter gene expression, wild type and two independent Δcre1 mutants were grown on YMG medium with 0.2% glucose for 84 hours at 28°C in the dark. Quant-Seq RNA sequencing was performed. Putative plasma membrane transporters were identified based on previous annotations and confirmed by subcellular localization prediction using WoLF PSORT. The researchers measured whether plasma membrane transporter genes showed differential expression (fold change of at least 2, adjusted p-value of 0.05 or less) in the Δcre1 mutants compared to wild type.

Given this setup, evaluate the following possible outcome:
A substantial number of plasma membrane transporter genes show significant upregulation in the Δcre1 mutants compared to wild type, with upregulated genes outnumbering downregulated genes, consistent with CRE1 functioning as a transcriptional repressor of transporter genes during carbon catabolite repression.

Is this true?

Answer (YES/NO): NO